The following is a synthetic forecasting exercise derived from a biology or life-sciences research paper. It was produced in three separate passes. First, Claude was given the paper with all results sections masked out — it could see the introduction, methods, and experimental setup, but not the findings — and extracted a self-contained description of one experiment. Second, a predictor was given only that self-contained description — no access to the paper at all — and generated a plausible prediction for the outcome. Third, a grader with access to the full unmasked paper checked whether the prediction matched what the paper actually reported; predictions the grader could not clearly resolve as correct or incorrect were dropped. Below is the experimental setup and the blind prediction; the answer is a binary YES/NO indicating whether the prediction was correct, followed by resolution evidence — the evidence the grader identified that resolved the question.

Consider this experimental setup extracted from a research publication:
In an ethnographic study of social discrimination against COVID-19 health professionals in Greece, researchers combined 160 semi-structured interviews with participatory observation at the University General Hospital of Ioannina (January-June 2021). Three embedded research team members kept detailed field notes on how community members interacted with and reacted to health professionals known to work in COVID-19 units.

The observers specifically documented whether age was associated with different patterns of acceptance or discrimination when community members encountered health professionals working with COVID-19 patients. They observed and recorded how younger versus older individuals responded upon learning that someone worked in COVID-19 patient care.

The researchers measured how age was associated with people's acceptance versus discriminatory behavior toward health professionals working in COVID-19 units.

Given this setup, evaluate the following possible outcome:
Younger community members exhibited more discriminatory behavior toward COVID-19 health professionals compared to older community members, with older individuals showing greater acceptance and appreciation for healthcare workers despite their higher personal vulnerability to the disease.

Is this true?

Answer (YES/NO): NO